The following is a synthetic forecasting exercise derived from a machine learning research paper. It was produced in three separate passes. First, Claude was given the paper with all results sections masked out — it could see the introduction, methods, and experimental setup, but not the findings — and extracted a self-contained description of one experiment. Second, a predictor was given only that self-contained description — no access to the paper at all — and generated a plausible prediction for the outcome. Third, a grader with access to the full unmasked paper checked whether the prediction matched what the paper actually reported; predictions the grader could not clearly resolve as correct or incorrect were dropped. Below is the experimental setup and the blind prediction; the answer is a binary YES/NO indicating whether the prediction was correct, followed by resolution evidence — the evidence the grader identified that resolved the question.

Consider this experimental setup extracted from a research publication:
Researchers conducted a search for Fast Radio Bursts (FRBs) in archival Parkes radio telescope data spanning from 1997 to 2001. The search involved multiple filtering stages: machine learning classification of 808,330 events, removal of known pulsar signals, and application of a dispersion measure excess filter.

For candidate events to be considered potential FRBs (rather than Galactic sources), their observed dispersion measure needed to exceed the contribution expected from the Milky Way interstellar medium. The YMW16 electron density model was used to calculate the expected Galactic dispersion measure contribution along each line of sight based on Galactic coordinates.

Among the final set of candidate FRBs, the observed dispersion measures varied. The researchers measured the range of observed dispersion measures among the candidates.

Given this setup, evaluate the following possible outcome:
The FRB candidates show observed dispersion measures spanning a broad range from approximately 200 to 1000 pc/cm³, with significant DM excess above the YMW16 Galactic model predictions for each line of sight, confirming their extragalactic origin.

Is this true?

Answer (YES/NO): NO